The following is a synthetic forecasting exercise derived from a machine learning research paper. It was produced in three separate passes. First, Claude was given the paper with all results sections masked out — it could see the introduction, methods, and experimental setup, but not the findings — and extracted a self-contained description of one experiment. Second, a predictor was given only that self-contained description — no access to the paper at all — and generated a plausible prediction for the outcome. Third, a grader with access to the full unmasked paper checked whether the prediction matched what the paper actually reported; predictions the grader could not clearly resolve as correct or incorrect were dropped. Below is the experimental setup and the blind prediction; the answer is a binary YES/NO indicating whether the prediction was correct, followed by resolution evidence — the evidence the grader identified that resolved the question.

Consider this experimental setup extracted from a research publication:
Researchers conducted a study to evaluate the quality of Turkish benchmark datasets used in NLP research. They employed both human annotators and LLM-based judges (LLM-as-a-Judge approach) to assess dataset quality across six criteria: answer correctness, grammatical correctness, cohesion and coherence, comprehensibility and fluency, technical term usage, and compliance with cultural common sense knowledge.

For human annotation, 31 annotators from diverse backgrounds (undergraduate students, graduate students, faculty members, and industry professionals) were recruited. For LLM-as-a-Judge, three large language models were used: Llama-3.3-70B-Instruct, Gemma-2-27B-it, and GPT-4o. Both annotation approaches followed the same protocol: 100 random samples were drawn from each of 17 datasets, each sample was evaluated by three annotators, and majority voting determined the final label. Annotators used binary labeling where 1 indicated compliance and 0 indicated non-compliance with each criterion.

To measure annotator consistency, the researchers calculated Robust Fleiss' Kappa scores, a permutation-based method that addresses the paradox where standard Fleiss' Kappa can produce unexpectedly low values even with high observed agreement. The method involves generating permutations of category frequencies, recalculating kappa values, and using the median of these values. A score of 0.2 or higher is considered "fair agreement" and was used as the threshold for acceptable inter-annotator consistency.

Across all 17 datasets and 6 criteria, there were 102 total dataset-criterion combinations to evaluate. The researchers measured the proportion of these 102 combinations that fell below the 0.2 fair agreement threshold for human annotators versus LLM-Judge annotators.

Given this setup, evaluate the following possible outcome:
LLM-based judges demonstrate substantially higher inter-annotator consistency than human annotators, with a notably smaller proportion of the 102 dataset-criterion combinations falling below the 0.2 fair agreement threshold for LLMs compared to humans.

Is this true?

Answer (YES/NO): NO